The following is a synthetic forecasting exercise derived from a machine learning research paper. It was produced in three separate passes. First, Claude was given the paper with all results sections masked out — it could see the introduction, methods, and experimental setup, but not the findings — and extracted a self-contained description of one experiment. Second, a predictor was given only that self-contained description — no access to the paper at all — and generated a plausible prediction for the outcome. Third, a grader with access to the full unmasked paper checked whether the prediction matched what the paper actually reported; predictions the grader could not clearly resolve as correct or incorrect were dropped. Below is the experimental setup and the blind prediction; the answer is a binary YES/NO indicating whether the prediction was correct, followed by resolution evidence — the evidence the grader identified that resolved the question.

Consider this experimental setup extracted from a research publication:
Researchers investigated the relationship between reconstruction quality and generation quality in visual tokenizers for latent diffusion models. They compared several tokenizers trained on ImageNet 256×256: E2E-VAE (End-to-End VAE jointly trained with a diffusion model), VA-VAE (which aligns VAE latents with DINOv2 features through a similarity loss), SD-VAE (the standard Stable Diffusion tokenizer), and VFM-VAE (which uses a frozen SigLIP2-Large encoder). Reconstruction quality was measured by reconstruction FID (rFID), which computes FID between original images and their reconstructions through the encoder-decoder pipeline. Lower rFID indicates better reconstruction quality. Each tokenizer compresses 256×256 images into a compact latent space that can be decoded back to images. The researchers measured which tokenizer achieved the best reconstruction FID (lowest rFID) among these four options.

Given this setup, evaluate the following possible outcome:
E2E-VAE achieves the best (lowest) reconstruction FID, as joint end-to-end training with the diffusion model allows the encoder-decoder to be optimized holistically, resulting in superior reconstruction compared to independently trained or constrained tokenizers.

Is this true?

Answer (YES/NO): YES